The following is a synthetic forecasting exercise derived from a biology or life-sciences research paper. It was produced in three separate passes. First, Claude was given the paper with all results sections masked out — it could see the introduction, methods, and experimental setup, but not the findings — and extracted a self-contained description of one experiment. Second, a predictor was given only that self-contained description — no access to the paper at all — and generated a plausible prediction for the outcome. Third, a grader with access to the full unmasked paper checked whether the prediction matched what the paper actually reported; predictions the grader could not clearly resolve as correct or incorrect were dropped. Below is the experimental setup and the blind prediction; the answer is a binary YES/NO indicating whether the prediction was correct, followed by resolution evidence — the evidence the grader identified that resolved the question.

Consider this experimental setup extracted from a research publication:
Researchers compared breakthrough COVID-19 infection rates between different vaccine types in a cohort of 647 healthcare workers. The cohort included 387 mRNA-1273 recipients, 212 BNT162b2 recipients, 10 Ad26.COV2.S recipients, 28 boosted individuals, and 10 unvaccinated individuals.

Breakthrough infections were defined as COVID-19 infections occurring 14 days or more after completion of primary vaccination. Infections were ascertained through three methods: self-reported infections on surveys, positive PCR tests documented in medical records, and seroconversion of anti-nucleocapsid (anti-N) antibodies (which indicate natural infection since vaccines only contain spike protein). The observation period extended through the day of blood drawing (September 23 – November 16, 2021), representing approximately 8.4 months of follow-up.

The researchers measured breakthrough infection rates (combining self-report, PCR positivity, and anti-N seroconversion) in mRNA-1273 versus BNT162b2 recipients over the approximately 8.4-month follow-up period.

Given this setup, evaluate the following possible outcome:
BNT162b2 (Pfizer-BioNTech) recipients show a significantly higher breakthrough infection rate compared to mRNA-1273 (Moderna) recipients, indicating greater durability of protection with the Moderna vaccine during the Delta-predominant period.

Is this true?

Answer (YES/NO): NO